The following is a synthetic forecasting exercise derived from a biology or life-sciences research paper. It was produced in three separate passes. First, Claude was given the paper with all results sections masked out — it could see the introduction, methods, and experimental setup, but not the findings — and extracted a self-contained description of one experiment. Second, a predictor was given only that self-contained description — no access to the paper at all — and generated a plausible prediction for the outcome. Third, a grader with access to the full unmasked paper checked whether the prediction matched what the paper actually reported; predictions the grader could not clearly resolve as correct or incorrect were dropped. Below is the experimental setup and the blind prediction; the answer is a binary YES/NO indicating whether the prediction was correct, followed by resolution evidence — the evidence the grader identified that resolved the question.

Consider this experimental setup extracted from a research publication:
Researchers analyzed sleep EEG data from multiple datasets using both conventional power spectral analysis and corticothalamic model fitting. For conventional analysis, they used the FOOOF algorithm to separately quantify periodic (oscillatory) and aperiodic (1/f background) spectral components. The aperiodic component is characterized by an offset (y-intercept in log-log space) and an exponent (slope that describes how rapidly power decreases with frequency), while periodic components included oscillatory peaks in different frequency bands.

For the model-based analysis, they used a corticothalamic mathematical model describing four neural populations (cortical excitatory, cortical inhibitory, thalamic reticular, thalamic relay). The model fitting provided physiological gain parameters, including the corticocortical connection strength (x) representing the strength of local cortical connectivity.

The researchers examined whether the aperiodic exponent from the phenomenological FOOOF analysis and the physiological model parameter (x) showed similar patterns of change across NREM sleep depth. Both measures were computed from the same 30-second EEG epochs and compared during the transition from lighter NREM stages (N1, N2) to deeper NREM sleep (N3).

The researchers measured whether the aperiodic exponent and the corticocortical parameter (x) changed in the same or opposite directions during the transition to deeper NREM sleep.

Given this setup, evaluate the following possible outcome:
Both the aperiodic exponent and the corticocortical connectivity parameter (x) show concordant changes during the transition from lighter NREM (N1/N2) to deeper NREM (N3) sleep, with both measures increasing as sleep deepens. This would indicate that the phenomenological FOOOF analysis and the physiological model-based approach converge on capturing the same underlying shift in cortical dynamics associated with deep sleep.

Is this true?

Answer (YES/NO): YES